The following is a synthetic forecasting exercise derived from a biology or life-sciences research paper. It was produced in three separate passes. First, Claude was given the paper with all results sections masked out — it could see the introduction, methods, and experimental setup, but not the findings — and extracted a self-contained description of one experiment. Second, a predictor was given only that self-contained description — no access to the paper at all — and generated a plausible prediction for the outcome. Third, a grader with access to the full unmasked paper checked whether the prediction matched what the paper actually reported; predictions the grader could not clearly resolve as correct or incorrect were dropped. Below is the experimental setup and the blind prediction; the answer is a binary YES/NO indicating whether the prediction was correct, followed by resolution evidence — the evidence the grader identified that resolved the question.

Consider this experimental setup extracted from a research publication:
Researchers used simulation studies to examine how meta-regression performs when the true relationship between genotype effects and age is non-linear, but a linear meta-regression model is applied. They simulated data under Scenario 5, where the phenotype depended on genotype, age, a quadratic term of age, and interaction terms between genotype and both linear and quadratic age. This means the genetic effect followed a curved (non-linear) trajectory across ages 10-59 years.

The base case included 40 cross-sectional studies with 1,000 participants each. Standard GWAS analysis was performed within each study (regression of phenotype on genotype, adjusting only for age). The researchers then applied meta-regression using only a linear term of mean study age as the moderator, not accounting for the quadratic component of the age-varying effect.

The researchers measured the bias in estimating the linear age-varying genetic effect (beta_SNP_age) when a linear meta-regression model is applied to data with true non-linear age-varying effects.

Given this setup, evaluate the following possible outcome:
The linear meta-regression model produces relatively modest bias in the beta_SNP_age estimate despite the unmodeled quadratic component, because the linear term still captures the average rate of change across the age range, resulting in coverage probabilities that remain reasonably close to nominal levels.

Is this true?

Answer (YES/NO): NO